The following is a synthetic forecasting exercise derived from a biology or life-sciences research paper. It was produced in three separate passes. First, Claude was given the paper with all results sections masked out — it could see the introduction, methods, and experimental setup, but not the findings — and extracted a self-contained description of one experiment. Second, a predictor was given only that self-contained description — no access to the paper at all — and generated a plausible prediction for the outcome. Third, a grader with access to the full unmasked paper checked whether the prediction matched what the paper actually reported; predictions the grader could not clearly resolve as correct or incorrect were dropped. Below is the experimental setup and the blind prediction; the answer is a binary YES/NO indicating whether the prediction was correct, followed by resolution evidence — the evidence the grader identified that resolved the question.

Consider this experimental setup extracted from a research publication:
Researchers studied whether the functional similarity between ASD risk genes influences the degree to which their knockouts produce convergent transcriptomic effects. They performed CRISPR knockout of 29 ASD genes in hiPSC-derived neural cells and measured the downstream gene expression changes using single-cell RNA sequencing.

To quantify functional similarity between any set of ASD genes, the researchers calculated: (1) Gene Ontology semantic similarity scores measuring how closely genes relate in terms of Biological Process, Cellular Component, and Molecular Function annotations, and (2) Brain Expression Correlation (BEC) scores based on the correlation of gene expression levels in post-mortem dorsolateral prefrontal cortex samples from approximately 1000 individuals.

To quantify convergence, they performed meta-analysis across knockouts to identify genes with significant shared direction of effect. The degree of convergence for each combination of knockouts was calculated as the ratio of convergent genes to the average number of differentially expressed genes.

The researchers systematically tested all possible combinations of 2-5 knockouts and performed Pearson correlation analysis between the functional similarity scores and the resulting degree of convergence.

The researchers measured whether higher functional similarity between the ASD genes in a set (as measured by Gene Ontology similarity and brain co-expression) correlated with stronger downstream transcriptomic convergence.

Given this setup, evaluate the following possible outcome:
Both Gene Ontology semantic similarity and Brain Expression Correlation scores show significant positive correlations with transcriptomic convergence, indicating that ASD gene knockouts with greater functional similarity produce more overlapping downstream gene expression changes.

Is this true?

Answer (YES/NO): YES